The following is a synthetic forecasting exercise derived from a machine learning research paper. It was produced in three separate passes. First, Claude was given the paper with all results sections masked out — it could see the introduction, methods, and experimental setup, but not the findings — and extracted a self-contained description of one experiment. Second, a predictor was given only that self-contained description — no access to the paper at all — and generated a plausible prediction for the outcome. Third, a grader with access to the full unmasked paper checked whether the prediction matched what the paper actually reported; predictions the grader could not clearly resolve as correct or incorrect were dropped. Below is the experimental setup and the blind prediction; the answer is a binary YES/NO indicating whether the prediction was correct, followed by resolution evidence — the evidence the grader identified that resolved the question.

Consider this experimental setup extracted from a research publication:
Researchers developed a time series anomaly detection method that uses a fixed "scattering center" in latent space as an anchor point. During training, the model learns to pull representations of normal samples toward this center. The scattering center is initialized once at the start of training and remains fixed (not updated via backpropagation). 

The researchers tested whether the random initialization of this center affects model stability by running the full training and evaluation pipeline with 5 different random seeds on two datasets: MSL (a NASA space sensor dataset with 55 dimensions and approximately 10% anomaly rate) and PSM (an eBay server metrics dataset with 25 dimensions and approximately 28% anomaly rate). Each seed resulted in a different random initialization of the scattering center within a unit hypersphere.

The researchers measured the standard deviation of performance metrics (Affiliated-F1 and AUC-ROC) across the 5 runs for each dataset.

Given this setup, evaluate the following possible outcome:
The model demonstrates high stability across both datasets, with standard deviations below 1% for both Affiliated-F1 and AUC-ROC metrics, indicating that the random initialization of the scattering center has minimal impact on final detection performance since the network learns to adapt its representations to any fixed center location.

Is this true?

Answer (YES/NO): YES